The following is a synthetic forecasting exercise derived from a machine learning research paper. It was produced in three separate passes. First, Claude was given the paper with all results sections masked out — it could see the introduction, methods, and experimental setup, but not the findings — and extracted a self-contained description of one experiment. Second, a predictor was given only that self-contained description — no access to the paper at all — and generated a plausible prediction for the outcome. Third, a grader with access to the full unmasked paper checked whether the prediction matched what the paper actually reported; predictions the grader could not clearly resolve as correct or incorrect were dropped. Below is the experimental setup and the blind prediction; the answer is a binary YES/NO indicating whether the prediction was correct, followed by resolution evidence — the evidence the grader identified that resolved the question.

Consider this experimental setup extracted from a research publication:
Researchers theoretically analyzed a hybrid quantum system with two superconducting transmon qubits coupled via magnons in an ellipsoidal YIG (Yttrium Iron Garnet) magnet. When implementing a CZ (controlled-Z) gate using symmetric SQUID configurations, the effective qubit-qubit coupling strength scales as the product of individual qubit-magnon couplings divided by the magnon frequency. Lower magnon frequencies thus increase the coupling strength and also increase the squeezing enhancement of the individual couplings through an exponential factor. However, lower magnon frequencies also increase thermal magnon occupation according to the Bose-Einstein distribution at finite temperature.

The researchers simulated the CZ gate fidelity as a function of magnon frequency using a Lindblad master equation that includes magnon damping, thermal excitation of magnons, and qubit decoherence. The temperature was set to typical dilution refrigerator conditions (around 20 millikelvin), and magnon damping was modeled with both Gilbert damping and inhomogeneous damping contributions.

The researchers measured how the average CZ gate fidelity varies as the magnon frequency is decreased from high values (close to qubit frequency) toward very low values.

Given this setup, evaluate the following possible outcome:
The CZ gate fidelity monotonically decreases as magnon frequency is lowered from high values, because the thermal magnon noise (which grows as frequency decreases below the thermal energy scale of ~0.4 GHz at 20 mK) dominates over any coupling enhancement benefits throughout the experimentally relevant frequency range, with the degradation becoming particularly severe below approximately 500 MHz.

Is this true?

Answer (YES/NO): NO